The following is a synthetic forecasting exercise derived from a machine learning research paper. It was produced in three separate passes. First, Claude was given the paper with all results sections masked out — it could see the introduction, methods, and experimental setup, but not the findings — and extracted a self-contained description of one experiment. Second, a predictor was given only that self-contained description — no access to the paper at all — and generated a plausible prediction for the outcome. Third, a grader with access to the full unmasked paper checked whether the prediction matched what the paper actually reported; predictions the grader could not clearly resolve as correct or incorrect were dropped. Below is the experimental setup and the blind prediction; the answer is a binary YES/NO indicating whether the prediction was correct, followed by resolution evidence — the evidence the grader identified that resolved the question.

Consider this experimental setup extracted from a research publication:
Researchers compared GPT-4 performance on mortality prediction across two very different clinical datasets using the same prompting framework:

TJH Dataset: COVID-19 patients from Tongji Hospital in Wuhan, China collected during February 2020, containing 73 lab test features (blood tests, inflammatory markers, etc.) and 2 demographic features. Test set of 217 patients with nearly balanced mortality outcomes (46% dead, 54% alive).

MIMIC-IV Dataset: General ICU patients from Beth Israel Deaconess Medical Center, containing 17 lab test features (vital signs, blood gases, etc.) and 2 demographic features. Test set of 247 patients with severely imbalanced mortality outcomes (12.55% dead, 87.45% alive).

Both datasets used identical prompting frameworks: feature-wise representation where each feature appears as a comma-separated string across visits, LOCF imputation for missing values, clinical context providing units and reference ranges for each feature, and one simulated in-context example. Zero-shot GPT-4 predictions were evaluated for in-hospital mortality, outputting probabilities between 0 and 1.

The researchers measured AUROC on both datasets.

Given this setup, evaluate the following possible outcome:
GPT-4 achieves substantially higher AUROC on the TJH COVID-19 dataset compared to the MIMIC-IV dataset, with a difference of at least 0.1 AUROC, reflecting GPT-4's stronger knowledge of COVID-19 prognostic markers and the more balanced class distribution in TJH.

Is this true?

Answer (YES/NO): YES